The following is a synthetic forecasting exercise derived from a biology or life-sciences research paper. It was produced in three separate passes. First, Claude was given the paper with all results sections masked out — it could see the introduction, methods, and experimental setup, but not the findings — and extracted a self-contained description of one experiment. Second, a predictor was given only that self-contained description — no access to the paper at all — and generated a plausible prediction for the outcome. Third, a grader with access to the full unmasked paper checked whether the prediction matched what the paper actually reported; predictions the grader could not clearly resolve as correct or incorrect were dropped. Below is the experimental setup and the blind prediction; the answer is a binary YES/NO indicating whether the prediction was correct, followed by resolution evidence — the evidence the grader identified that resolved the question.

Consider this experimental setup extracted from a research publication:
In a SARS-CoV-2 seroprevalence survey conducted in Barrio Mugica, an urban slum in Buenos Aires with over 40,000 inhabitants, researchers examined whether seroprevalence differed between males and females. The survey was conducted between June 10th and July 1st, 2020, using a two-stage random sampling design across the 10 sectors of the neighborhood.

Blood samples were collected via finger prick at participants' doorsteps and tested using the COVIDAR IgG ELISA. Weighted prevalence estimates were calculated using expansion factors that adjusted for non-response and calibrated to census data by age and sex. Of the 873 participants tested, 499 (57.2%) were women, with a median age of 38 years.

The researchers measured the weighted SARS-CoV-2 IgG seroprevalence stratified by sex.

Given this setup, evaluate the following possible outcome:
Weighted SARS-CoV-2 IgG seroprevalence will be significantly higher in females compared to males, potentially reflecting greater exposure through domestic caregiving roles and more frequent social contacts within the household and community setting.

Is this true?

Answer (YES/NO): NO